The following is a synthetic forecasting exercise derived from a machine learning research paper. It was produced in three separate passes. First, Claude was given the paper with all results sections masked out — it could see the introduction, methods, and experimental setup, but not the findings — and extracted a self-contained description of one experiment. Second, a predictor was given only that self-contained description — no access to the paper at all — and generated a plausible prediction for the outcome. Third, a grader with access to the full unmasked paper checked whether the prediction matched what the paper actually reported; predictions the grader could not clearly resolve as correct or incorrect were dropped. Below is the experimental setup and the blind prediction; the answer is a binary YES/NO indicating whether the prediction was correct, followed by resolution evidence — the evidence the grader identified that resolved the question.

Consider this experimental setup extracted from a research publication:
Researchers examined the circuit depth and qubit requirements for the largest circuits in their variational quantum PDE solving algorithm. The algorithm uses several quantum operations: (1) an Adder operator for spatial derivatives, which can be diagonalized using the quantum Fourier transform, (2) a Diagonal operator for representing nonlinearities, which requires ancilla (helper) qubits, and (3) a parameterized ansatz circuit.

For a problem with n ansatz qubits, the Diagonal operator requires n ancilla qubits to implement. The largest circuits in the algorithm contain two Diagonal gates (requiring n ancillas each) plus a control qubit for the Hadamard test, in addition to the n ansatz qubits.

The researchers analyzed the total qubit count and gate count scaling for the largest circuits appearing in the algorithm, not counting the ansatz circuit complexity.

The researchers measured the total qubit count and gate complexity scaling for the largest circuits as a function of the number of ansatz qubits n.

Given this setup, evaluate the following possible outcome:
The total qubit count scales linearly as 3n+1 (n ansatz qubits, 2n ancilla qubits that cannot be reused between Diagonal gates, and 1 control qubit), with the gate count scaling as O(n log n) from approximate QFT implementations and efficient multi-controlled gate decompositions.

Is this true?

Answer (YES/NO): YES